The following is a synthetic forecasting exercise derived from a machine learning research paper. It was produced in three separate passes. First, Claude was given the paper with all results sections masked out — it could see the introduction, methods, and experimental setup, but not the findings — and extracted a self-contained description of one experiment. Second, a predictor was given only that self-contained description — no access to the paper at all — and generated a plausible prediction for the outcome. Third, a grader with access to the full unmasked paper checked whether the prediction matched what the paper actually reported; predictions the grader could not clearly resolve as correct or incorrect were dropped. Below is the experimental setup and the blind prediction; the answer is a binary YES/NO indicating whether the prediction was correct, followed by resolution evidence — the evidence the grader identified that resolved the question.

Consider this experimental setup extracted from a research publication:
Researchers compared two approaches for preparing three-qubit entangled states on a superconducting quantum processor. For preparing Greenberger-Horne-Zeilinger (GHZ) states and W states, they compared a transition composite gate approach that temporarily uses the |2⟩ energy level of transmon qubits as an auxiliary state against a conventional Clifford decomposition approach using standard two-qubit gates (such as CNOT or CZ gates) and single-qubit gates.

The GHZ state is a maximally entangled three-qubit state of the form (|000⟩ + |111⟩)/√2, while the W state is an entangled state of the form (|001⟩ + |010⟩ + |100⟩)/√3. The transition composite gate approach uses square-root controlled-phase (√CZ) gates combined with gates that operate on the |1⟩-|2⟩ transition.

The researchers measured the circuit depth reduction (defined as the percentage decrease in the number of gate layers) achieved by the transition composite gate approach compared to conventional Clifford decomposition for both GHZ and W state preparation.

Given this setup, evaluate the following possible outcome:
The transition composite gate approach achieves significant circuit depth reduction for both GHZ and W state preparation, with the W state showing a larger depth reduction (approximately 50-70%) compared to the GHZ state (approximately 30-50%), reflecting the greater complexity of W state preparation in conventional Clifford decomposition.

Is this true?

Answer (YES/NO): NO